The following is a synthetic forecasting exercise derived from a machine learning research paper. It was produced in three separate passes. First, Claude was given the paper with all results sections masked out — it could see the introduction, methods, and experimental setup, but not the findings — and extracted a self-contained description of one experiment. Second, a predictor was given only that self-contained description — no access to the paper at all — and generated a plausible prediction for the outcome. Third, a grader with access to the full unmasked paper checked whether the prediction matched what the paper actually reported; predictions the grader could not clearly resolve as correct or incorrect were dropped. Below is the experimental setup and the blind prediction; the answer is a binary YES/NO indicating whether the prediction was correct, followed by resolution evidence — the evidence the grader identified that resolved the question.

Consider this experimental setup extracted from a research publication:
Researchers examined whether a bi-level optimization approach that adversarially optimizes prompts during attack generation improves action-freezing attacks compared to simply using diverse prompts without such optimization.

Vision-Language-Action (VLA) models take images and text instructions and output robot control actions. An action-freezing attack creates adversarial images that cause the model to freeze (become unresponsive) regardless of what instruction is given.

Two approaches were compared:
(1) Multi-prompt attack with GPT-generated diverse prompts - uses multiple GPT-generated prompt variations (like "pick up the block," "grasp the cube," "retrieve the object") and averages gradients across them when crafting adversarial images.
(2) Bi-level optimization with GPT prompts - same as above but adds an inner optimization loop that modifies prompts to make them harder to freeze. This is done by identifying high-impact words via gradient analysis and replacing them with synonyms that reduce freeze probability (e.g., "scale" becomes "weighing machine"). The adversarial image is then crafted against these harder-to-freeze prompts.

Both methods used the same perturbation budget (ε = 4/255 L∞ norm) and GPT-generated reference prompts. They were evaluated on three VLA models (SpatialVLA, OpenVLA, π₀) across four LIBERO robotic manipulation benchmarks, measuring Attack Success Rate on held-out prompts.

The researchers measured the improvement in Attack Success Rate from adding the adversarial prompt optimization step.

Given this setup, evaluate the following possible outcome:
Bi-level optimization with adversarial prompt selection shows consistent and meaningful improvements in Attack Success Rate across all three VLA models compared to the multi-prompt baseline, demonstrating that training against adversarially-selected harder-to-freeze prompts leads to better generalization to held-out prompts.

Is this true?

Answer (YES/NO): YES